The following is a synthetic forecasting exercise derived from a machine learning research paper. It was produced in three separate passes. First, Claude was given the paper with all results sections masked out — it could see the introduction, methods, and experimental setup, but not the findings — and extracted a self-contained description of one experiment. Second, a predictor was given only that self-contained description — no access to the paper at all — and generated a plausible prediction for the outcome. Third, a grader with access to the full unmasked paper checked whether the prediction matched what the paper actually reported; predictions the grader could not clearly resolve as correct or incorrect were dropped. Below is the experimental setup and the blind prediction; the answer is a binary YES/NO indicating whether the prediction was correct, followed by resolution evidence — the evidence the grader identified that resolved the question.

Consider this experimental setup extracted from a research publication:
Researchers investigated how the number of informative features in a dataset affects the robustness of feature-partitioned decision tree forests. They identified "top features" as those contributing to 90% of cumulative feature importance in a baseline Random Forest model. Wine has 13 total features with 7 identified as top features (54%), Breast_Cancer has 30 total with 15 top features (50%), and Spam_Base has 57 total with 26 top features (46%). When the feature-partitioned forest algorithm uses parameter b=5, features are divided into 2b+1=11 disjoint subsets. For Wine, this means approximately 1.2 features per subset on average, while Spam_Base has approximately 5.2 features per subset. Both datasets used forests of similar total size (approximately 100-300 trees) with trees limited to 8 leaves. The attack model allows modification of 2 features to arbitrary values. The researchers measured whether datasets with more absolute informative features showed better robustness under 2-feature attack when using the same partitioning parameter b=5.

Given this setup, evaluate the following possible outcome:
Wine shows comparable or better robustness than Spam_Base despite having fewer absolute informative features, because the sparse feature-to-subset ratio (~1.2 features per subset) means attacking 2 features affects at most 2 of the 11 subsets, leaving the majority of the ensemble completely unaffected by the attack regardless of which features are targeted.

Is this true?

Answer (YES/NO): YES